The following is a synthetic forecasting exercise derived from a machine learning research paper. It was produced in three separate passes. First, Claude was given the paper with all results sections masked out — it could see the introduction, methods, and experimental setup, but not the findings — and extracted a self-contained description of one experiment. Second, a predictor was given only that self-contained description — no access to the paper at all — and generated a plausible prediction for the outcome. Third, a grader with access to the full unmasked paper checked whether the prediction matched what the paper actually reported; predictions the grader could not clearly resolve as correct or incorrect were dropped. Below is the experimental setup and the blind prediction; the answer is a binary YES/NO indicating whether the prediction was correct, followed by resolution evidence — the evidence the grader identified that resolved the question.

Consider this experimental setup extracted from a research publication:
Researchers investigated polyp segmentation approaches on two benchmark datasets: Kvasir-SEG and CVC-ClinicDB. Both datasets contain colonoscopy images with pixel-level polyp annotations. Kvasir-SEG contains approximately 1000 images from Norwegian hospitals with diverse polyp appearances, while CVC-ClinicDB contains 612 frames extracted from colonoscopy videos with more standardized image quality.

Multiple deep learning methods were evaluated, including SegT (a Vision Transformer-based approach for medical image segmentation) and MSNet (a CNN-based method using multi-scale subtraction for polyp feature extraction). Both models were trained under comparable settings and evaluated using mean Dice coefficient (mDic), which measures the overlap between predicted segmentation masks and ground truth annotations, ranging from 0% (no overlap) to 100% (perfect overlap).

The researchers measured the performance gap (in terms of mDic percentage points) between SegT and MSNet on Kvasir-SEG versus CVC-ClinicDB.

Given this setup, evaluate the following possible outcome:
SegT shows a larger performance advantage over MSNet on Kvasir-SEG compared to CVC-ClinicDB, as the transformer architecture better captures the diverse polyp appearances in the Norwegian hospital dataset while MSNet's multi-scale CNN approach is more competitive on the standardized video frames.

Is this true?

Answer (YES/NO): YES